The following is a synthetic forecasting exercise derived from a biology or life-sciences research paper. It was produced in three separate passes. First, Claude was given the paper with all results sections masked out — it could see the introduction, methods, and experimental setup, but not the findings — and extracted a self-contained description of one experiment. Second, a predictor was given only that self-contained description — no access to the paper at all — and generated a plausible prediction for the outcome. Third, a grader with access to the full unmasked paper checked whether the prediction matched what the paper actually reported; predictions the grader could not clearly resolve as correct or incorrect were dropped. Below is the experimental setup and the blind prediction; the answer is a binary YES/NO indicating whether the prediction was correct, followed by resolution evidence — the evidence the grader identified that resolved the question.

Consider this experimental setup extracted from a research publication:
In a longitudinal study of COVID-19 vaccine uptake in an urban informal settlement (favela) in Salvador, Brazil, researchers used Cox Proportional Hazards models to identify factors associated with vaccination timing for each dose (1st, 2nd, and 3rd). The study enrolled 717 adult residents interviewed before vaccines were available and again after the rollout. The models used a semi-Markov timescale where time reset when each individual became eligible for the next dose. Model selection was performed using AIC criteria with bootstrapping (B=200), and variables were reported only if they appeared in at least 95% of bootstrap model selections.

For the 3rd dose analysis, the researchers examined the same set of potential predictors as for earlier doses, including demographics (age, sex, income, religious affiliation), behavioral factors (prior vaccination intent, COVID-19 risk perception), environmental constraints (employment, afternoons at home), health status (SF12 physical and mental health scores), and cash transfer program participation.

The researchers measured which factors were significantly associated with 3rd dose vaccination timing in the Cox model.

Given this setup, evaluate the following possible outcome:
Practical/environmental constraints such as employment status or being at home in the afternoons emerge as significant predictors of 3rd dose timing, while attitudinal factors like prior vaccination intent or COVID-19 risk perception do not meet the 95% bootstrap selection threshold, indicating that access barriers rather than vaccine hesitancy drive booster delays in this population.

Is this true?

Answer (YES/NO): NO